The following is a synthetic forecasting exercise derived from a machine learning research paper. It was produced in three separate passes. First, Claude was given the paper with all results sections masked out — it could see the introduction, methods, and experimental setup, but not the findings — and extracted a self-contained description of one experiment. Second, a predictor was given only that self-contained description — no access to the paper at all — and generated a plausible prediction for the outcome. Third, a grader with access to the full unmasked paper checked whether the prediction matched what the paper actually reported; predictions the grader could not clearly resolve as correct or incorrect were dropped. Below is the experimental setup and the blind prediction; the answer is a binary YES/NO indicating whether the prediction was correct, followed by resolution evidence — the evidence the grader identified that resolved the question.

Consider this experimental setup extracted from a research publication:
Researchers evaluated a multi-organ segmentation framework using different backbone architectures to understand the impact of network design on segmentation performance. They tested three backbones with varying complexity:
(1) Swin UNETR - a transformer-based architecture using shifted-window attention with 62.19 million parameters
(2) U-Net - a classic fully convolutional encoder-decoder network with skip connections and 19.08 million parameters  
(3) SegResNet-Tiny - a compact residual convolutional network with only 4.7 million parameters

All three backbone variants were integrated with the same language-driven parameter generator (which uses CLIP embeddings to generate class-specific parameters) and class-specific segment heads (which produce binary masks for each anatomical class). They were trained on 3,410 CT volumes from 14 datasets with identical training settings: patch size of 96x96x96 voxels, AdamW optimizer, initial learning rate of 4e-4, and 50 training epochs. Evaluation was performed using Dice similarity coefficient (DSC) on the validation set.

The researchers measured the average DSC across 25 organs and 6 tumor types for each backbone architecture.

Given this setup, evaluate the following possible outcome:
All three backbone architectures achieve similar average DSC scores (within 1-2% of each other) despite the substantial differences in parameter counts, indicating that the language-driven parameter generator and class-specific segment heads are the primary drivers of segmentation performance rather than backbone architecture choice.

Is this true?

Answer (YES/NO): NO